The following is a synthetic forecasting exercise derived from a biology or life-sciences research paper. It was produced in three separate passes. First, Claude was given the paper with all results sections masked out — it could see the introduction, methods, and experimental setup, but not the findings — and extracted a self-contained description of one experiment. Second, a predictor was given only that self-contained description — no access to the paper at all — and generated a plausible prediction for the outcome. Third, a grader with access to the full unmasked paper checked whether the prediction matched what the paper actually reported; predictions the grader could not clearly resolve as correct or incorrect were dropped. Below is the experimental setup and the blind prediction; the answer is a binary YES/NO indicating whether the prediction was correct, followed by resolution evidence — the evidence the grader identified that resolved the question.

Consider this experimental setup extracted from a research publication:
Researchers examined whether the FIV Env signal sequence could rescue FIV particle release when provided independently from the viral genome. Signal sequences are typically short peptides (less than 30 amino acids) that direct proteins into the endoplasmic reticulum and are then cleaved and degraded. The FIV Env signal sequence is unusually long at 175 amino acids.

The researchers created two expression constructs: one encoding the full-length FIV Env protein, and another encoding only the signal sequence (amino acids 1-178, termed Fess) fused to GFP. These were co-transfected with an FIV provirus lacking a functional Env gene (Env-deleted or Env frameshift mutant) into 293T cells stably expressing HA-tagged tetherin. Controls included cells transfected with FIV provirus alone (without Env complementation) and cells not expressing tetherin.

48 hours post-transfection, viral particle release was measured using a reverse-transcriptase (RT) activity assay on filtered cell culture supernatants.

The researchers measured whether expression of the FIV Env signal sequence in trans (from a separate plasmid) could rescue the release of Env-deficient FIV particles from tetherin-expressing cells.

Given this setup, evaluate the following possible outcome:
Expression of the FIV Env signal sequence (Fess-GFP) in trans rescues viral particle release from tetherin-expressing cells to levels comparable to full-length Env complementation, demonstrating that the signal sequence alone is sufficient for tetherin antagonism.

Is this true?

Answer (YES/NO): YES